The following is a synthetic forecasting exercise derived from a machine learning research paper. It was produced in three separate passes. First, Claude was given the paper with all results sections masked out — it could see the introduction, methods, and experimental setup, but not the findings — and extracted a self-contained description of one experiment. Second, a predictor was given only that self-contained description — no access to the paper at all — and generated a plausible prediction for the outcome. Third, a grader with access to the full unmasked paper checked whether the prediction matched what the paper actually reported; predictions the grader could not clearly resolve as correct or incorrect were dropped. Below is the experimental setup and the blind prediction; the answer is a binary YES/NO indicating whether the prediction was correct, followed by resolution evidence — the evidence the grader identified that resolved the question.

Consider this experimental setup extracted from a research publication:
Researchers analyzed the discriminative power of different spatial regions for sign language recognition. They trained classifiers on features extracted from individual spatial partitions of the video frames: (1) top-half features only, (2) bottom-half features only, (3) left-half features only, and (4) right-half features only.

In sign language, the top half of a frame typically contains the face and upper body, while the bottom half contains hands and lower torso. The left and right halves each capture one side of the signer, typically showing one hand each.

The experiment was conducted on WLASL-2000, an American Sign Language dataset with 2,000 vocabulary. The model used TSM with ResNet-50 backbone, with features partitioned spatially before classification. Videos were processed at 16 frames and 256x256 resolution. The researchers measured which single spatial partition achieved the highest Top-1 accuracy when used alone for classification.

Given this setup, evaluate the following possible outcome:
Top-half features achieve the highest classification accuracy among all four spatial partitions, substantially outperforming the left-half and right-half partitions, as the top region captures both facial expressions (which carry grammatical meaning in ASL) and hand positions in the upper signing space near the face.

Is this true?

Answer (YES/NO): NO